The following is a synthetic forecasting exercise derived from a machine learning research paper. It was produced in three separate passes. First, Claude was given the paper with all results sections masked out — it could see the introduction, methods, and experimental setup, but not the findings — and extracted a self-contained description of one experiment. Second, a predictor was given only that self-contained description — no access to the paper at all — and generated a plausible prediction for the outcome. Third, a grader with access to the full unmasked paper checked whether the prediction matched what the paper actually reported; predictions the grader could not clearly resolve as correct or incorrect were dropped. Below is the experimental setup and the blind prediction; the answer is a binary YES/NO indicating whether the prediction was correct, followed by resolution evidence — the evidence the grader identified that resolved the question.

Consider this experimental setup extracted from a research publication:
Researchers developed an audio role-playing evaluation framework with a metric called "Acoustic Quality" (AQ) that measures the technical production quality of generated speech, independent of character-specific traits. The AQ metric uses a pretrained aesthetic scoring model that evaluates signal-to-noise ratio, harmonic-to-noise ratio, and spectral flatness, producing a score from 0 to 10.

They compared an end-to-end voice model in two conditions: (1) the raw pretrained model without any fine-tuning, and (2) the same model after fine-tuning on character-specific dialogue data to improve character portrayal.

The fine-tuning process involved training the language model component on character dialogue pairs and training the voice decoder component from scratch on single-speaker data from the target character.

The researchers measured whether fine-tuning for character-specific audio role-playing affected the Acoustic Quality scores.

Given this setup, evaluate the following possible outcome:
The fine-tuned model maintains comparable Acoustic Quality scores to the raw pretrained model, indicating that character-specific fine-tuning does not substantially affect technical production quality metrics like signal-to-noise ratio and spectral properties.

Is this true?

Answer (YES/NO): NO